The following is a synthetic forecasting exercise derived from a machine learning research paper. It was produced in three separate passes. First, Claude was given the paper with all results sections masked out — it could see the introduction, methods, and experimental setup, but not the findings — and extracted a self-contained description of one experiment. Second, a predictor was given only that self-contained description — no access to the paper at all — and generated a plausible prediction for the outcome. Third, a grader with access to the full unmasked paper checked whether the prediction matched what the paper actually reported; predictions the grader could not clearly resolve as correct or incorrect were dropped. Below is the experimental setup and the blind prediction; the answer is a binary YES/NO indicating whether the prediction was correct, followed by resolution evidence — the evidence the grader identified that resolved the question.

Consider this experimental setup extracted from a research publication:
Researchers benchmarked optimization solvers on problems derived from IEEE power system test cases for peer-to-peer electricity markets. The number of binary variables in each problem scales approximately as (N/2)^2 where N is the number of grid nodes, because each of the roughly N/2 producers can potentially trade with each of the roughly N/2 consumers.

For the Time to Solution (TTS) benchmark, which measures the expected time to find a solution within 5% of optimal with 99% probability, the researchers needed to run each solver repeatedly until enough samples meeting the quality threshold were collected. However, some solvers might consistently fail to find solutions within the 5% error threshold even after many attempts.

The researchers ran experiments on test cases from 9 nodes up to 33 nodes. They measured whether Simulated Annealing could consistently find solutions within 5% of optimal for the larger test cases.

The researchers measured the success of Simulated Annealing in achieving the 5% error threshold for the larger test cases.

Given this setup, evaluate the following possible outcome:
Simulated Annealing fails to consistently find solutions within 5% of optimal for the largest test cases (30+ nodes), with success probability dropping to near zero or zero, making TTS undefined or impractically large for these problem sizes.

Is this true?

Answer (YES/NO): YES